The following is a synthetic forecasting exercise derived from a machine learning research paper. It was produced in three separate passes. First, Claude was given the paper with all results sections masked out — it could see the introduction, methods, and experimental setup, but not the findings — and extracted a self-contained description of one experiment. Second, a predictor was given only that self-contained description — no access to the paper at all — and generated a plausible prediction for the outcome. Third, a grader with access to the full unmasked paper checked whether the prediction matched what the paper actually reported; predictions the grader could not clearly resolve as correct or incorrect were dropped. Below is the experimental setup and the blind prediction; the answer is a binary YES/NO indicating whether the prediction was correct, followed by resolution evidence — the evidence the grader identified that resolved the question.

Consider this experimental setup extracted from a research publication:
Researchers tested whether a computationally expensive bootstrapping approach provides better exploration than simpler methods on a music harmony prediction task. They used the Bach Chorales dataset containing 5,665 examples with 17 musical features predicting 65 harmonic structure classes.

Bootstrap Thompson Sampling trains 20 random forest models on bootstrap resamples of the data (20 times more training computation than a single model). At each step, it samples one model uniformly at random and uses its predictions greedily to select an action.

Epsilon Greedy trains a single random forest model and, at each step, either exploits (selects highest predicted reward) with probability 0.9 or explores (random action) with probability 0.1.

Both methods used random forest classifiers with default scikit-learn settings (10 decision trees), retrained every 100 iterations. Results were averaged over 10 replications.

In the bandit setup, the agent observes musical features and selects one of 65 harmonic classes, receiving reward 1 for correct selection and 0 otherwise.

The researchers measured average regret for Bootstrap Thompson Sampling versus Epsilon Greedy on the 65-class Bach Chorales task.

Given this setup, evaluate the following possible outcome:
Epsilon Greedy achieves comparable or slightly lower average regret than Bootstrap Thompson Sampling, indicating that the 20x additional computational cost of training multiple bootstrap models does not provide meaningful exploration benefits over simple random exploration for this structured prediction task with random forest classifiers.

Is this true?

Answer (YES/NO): NO